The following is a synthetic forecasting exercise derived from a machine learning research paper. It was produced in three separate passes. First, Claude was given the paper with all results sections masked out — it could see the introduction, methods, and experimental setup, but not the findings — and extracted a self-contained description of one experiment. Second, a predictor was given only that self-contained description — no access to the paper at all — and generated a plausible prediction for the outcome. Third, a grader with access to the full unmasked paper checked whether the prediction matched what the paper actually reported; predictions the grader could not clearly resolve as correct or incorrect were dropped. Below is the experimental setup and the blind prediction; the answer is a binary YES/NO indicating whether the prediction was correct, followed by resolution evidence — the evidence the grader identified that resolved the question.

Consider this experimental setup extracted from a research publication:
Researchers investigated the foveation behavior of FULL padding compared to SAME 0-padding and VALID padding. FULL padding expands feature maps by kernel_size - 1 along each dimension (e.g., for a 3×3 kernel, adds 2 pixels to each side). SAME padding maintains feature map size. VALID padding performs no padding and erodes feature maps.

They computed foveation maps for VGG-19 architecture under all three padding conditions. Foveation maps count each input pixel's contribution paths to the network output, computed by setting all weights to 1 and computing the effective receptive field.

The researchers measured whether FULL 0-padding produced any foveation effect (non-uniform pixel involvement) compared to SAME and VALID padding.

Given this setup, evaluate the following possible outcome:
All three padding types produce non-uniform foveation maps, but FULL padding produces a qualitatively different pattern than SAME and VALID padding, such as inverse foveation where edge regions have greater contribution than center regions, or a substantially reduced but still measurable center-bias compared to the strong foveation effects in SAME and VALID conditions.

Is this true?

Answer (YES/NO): NO